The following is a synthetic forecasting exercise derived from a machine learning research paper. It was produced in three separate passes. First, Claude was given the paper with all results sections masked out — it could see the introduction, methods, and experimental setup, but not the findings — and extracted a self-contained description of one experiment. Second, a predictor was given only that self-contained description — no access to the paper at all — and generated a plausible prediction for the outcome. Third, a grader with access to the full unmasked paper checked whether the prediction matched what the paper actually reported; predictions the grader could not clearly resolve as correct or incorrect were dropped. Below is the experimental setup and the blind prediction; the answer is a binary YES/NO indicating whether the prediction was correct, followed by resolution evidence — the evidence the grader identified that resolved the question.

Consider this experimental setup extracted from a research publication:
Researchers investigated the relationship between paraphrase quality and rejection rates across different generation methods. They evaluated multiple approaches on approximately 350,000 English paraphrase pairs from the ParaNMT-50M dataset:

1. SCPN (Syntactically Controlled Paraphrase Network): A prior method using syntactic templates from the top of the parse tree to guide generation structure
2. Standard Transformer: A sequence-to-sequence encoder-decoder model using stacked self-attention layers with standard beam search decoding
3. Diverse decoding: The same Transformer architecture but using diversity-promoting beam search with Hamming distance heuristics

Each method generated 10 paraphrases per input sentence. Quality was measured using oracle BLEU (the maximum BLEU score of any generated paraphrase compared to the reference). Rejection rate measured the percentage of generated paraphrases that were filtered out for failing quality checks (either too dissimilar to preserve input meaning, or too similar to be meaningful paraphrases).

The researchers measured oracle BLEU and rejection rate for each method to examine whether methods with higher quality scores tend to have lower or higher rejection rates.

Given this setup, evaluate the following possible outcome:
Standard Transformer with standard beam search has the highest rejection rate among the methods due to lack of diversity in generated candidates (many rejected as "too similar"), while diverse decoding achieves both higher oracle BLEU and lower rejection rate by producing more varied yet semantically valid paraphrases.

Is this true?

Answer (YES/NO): NO